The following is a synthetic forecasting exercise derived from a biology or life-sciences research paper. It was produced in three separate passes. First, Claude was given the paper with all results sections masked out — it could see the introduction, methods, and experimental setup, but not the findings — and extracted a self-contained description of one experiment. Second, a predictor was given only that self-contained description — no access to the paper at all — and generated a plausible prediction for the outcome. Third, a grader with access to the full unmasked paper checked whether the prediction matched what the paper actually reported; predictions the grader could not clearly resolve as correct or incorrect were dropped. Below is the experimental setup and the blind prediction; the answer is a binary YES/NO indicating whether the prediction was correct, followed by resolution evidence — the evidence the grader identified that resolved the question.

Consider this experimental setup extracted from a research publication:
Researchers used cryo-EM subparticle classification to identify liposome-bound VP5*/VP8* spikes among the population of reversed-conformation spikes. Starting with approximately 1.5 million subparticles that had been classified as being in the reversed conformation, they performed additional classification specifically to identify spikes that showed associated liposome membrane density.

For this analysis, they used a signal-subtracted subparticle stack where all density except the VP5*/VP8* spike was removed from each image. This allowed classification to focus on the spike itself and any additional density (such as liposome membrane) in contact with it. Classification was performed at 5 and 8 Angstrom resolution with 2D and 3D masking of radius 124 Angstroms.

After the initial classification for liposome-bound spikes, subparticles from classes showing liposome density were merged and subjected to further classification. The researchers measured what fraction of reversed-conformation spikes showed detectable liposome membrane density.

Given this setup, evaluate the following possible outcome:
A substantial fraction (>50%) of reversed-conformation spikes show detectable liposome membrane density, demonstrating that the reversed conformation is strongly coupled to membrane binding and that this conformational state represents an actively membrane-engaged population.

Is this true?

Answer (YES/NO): NO